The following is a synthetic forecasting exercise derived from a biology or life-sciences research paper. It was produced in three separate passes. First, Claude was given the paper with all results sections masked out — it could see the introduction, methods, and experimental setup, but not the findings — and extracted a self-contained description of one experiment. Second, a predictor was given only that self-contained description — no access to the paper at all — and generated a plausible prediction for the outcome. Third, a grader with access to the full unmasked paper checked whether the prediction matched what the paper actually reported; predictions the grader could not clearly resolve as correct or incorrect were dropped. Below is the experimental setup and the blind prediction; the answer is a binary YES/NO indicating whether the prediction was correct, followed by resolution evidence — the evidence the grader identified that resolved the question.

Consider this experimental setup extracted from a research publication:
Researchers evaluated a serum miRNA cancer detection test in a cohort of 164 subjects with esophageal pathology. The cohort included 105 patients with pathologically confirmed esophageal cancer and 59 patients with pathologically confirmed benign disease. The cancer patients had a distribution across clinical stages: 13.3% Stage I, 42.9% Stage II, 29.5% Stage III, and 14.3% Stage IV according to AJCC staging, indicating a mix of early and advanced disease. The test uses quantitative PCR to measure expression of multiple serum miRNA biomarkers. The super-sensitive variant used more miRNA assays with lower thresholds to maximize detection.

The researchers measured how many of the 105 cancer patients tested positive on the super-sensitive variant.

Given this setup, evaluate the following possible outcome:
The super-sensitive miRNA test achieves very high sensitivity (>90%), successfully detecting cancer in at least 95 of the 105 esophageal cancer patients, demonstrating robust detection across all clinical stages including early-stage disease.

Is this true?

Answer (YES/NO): YES